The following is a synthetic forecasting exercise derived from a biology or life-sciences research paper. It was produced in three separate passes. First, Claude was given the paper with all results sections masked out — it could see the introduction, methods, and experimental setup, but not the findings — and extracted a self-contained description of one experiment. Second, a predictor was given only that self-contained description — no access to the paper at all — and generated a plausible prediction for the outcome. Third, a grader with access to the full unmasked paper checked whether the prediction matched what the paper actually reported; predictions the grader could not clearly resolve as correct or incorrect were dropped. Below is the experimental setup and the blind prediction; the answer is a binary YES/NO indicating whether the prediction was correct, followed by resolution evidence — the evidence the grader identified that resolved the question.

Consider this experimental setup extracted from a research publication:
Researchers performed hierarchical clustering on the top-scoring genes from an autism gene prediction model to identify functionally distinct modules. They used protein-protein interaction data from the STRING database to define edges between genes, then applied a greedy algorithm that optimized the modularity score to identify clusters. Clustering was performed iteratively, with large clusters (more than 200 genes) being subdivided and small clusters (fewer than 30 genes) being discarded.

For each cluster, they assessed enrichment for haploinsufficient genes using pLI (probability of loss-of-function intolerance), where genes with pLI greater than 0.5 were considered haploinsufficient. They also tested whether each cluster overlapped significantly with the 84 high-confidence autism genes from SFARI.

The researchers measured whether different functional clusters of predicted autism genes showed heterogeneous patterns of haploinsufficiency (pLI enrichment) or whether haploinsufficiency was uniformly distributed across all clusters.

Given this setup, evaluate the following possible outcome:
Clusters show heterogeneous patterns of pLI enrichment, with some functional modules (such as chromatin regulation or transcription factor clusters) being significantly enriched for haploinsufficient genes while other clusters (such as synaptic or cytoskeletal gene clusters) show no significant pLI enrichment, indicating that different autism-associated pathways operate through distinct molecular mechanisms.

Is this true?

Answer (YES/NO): NO